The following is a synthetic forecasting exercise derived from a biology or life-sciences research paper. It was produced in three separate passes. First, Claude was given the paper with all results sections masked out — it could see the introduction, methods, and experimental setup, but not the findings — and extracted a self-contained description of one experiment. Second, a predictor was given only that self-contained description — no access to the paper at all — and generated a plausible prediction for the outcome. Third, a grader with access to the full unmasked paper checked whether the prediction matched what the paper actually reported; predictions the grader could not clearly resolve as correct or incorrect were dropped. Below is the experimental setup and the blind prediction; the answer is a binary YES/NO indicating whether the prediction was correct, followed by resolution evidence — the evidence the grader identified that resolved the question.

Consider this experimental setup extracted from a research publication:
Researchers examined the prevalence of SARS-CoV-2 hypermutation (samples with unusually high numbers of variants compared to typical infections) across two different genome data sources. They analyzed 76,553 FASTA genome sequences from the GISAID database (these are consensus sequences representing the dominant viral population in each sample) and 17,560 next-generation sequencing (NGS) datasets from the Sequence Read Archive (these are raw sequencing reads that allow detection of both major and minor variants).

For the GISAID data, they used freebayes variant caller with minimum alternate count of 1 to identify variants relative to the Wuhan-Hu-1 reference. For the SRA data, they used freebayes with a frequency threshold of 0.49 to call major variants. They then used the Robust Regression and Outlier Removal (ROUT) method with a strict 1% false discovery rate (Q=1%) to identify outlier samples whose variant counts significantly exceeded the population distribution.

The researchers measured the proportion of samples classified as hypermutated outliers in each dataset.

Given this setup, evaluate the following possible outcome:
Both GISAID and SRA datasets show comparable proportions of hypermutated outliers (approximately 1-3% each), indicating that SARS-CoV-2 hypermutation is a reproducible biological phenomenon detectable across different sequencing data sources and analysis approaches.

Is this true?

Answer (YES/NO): NO